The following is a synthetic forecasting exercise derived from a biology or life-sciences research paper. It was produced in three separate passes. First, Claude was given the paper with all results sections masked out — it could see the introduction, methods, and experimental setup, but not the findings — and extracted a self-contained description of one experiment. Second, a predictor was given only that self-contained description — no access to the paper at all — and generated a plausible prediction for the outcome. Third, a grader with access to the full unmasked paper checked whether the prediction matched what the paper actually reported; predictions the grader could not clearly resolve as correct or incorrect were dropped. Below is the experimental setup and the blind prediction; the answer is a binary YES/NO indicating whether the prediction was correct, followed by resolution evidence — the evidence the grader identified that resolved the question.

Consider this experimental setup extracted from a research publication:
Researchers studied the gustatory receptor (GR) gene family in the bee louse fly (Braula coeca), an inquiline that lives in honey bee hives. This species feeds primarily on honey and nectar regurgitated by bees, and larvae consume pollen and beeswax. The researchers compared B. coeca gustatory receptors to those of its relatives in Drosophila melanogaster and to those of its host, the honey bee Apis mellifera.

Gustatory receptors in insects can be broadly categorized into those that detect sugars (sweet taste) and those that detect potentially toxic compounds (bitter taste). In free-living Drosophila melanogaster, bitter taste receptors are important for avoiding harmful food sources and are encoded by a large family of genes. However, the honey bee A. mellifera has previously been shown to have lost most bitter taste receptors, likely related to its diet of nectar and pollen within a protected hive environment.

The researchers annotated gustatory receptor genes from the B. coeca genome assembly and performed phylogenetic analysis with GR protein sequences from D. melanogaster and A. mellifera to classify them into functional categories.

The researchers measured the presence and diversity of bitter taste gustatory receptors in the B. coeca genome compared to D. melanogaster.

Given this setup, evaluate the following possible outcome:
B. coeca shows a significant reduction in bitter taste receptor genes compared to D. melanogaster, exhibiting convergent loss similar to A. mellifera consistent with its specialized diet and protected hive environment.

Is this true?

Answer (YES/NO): YES